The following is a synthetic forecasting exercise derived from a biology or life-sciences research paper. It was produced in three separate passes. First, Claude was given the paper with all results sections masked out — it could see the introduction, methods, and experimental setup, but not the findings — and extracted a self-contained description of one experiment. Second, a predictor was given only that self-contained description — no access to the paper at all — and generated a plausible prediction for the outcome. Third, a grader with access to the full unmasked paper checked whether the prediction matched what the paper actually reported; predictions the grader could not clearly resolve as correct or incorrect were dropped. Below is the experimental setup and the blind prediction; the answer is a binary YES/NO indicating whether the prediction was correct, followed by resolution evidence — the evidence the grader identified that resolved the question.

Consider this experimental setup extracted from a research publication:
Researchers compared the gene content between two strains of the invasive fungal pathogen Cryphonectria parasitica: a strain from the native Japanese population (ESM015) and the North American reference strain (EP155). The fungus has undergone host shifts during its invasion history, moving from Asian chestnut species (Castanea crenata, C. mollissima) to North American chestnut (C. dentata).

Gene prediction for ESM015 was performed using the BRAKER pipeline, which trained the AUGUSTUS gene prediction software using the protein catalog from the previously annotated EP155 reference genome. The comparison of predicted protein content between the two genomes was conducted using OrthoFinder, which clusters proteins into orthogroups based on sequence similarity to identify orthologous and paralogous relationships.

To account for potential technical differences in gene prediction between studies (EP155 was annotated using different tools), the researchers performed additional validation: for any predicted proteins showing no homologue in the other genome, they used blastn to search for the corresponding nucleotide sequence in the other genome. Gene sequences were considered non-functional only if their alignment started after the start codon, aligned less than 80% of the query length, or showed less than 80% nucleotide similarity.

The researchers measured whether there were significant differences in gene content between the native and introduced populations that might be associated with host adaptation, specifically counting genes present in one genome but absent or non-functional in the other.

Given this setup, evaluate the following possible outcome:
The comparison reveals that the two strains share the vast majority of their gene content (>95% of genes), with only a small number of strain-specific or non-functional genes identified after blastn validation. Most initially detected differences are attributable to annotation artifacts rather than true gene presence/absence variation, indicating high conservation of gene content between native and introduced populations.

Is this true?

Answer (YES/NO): YES